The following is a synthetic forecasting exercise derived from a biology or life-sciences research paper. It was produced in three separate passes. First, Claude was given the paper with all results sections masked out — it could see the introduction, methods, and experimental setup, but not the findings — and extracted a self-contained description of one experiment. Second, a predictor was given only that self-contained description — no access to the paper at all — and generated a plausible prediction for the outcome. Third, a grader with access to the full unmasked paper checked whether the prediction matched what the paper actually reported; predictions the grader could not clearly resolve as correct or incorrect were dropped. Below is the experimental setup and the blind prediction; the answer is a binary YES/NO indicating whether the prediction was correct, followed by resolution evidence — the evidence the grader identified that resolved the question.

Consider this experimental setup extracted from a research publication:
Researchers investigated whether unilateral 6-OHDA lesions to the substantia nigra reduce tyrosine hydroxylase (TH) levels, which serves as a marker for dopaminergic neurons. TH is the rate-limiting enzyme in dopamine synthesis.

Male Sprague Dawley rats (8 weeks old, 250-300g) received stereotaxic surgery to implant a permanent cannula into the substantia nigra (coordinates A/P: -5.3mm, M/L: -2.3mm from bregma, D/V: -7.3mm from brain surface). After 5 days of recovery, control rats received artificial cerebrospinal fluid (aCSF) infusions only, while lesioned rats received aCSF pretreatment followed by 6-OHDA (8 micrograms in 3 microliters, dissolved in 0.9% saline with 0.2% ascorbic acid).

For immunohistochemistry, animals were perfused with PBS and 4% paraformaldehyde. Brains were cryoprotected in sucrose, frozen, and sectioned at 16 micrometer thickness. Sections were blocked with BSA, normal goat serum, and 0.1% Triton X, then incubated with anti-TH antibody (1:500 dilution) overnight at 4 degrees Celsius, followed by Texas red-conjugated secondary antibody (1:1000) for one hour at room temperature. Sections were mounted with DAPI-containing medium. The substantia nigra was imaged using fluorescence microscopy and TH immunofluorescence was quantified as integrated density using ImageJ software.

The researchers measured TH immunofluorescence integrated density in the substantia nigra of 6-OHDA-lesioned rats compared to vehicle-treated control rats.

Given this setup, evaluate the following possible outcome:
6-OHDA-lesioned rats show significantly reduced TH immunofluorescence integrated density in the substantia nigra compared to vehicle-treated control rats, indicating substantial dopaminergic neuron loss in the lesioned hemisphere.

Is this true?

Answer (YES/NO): YES